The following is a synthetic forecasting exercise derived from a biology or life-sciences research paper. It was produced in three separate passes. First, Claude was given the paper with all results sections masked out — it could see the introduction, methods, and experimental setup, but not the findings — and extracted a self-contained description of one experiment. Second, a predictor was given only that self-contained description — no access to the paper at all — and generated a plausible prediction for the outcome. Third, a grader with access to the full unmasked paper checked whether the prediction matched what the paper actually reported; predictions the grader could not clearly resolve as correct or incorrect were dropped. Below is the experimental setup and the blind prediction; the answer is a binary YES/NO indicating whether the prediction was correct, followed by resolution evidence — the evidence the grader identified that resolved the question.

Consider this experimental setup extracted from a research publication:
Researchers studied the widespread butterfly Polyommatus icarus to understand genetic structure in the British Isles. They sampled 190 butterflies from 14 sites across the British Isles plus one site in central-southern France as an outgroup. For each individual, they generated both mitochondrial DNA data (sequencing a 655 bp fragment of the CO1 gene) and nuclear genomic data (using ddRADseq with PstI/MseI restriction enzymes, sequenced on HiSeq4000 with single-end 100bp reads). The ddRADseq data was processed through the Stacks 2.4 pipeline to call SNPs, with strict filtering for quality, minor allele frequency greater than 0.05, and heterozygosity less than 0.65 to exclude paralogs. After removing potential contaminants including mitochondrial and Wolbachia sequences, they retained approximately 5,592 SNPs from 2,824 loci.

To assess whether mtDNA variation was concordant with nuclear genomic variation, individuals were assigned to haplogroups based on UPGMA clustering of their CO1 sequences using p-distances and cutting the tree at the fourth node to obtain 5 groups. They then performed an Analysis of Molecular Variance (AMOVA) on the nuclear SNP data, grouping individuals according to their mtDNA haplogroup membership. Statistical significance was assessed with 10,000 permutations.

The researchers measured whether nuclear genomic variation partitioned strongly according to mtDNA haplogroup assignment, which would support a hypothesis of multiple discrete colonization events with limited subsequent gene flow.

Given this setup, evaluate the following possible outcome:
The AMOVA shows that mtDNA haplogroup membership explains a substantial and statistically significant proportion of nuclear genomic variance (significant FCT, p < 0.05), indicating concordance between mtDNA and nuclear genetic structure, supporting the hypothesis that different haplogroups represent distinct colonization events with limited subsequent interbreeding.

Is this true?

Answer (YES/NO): NO